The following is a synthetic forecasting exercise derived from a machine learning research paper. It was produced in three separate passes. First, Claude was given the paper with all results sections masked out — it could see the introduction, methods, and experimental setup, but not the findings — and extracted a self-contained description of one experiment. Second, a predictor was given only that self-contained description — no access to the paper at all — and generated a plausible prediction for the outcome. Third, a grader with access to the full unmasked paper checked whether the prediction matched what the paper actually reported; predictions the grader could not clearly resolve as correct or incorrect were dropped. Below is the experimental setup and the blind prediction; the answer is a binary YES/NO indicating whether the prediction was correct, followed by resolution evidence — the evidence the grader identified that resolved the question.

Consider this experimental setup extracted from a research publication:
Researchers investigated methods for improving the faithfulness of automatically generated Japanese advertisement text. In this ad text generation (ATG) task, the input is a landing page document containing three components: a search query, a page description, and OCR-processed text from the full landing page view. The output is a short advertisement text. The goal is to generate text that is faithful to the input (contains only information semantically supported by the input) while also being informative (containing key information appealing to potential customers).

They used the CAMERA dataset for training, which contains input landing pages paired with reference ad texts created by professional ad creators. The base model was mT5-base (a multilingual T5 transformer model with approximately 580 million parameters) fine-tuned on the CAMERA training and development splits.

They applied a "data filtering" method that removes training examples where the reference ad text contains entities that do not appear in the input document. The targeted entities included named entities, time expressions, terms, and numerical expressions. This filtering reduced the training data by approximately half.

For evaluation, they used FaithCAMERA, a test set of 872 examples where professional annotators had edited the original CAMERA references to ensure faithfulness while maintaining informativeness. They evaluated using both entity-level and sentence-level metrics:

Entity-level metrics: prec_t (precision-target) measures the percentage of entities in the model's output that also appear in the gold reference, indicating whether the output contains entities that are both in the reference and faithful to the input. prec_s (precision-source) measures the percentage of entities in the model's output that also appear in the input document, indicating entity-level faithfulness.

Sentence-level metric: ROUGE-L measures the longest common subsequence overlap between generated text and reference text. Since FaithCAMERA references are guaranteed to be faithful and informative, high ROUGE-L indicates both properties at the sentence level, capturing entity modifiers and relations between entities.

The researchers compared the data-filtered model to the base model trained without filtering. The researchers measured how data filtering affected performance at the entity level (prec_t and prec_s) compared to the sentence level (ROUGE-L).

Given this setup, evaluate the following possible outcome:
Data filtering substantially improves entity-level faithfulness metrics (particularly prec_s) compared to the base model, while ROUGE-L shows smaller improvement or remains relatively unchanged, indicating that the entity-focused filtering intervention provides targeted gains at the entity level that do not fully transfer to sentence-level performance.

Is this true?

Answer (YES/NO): NO